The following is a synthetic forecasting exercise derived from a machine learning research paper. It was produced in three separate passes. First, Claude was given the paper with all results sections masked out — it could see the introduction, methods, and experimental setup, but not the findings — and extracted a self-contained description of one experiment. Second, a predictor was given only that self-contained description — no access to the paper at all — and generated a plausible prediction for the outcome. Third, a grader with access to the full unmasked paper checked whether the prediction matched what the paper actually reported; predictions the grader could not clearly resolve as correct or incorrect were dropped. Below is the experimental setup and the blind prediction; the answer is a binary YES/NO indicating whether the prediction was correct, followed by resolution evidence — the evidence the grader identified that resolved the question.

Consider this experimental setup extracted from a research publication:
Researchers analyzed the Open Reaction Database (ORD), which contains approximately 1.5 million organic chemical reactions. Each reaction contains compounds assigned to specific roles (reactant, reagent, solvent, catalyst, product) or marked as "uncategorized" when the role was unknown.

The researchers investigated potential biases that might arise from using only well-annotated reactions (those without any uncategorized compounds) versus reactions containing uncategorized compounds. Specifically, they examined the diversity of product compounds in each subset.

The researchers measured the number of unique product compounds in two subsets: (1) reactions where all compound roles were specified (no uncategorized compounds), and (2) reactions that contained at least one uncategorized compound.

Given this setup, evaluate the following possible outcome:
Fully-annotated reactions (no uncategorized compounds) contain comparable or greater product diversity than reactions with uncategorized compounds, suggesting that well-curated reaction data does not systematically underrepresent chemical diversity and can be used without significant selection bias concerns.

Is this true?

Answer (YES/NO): NO